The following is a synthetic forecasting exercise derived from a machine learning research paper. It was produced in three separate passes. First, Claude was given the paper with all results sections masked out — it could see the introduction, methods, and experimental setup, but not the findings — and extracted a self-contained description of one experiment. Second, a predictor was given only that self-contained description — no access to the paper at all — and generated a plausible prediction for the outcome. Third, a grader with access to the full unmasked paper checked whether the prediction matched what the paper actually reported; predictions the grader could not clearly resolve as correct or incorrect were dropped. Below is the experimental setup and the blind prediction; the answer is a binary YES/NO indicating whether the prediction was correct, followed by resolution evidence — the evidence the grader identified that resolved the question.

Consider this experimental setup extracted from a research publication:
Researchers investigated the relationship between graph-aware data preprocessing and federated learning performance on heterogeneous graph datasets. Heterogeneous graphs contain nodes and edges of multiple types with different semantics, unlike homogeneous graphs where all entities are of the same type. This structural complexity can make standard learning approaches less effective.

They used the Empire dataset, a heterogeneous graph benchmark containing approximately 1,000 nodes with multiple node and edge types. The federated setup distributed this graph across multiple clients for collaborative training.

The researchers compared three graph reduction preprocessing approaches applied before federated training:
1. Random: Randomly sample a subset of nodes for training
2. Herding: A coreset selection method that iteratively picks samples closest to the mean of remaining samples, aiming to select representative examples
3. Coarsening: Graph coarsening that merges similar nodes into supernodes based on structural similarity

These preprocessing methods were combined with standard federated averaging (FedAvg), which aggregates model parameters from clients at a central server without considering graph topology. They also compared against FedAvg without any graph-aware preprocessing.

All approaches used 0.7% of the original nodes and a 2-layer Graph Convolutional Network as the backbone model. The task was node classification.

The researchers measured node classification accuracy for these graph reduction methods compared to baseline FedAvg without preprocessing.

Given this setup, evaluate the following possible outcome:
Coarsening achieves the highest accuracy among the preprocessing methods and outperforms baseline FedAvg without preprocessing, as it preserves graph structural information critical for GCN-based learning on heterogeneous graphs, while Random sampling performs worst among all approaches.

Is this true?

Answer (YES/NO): NO